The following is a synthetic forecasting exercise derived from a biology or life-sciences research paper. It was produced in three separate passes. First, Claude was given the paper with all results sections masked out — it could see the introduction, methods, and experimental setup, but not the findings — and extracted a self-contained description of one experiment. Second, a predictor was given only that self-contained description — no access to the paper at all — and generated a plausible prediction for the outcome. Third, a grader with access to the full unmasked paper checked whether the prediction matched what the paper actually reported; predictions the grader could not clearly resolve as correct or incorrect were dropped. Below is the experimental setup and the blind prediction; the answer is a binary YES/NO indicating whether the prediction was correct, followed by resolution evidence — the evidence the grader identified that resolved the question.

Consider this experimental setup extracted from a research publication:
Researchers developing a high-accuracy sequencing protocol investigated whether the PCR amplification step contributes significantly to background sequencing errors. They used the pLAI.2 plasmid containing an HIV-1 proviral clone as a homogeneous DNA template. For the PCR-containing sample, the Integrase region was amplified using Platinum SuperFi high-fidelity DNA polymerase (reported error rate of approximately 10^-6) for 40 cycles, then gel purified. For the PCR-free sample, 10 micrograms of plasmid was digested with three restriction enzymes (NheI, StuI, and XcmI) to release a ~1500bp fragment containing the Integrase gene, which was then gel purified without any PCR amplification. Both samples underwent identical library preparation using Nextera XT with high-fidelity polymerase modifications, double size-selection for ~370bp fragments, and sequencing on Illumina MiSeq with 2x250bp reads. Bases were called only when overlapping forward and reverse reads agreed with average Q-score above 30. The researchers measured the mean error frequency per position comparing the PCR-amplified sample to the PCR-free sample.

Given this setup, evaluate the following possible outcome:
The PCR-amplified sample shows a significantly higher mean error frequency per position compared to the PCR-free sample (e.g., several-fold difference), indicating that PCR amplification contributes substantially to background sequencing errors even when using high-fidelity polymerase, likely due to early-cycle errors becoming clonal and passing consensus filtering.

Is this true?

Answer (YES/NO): NO